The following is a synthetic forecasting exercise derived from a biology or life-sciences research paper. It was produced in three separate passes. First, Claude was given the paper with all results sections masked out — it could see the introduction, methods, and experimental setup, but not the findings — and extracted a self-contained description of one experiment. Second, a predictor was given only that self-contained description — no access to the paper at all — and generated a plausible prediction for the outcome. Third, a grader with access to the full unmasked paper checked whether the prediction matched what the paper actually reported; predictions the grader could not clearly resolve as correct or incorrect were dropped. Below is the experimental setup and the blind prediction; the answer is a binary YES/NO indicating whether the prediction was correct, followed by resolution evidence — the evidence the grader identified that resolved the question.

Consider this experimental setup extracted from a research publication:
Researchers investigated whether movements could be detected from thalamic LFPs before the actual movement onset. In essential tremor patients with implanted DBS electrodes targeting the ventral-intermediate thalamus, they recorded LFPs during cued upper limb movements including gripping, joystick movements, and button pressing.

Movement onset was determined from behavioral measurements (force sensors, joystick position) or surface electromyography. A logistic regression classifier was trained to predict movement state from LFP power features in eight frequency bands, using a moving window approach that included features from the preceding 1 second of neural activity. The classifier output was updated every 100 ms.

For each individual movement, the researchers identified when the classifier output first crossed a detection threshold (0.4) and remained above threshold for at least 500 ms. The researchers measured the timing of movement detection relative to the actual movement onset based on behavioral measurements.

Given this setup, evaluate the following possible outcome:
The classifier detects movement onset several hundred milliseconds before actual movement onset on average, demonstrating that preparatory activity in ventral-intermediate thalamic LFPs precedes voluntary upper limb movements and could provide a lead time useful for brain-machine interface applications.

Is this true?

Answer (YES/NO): YES